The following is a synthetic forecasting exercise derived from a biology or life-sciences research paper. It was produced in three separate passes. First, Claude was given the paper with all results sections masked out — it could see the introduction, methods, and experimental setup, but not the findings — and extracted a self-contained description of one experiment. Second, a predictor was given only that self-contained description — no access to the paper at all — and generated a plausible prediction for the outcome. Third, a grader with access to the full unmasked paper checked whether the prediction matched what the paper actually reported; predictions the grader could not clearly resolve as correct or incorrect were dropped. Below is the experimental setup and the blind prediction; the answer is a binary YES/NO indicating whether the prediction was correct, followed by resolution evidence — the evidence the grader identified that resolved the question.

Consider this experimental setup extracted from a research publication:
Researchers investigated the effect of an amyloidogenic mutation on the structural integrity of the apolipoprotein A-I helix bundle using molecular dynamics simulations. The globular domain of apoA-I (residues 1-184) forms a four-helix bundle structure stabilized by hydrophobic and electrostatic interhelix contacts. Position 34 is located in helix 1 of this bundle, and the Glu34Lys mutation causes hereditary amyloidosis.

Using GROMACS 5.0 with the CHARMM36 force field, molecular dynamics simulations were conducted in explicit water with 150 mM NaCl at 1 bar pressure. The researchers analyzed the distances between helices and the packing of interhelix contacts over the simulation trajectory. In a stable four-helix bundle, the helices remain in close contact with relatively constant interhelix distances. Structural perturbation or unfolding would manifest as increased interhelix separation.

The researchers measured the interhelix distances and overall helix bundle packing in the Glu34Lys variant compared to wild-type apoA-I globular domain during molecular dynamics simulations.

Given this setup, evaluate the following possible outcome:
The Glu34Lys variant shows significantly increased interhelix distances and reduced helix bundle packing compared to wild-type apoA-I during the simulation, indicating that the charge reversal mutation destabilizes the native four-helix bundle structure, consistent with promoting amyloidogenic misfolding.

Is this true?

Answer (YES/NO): NO